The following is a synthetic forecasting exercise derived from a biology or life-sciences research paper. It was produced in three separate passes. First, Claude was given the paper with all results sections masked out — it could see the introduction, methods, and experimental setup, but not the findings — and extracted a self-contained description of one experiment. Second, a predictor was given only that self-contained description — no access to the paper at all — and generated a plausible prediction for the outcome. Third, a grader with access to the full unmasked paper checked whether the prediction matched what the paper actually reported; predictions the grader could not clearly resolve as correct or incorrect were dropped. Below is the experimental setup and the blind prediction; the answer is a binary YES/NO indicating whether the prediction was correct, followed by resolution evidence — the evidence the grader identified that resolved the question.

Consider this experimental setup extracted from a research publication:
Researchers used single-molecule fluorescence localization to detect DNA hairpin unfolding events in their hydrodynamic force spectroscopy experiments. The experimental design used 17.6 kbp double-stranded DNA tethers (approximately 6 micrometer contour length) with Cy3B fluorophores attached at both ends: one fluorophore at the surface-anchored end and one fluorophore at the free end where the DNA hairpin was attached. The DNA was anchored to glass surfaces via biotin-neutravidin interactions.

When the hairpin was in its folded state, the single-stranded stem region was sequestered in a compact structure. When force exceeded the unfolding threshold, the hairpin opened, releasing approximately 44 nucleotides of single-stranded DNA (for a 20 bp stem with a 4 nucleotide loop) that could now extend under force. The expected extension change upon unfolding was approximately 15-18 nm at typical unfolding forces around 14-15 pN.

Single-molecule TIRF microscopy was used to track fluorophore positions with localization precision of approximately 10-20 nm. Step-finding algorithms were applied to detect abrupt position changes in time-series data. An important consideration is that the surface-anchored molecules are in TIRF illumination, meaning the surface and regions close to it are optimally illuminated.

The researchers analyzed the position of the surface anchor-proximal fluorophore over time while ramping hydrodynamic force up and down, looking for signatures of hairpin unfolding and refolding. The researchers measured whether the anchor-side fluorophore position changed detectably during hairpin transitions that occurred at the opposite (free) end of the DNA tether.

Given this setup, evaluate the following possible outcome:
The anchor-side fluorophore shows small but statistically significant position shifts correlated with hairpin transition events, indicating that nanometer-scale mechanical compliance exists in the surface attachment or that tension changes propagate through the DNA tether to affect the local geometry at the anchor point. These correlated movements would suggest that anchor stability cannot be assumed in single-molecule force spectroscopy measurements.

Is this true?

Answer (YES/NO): NO